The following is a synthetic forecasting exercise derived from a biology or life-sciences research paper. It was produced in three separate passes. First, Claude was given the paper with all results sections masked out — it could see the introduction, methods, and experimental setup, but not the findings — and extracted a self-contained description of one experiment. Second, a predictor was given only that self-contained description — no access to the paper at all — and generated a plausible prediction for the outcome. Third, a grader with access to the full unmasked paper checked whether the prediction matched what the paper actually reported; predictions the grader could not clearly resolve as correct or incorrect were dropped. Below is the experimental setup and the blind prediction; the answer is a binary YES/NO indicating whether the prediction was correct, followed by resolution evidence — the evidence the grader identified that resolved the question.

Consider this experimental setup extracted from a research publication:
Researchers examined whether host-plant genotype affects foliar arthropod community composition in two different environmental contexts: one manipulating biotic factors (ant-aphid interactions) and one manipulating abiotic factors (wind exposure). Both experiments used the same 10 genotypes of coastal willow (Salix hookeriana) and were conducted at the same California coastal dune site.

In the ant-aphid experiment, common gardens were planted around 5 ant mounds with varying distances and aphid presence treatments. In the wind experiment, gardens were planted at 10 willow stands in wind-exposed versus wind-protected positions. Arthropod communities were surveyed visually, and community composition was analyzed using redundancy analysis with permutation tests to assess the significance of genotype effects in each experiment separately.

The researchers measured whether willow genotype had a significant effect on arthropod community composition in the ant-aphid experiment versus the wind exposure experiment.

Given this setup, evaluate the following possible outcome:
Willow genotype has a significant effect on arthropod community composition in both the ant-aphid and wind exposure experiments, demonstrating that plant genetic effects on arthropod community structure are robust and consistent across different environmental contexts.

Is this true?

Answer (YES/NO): NO